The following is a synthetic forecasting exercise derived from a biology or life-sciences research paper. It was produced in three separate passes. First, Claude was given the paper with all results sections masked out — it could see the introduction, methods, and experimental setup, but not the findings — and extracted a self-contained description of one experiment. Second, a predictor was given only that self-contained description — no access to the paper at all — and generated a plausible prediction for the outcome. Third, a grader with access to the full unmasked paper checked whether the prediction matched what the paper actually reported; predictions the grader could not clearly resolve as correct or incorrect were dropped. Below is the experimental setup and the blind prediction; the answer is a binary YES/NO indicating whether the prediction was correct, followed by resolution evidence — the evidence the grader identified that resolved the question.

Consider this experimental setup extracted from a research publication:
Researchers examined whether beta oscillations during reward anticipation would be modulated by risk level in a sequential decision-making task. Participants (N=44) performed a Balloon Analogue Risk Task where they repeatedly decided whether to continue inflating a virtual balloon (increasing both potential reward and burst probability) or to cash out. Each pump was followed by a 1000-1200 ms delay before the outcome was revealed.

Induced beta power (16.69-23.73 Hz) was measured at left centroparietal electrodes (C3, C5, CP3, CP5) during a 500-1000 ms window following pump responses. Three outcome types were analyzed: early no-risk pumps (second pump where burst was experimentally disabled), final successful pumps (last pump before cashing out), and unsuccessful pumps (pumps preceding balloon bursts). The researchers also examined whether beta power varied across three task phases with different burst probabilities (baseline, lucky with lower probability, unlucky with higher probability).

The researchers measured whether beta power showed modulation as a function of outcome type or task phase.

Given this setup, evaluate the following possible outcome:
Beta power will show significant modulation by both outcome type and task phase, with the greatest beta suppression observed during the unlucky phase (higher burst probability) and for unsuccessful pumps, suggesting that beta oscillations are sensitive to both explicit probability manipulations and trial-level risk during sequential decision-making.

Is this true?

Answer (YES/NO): NO